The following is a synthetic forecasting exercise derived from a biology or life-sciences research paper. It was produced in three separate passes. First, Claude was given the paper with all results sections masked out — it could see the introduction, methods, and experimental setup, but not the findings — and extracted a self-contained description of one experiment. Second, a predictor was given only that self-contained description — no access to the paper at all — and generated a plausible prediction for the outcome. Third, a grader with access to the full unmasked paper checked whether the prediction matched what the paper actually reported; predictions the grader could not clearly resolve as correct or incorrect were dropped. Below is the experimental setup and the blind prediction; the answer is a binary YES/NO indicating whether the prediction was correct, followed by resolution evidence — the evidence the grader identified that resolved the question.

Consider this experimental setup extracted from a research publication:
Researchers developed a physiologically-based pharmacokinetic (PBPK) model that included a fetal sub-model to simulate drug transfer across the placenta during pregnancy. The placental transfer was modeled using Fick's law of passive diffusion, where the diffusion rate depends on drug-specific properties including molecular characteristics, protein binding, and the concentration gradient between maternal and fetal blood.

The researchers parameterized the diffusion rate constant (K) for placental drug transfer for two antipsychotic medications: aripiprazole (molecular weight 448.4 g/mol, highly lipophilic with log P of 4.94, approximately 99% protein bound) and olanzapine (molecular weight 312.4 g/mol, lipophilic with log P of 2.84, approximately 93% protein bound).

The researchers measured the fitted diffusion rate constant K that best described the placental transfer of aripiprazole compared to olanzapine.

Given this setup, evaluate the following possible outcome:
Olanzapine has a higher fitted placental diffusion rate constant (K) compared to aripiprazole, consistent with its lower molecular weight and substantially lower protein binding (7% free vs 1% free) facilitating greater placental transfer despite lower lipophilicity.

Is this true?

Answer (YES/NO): NO